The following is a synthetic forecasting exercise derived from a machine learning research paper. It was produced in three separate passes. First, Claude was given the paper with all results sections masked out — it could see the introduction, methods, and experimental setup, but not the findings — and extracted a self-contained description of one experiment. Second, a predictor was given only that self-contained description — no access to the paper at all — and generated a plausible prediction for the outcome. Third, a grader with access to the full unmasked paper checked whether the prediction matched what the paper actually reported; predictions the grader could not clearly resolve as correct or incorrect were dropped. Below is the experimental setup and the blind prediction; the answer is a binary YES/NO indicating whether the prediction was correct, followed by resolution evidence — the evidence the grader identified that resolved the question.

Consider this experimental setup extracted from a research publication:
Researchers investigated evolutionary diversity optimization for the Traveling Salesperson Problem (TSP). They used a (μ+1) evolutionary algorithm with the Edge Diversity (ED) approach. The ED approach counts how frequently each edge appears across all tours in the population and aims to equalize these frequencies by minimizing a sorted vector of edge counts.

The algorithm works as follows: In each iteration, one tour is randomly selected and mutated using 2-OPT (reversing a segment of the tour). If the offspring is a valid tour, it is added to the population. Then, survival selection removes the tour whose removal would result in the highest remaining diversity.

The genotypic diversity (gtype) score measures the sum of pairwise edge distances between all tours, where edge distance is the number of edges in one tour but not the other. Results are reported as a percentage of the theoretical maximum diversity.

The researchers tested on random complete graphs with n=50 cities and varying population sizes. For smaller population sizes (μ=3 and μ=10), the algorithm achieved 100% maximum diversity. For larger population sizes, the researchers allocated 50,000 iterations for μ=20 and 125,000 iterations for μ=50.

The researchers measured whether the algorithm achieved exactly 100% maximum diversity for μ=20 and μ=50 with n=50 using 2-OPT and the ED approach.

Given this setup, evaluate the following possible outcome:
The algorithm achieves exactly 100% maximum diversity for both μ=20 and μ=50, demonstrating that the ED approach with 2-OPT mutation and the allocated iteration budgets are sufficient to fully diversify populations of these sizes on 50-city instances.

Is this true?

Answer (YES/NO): NO